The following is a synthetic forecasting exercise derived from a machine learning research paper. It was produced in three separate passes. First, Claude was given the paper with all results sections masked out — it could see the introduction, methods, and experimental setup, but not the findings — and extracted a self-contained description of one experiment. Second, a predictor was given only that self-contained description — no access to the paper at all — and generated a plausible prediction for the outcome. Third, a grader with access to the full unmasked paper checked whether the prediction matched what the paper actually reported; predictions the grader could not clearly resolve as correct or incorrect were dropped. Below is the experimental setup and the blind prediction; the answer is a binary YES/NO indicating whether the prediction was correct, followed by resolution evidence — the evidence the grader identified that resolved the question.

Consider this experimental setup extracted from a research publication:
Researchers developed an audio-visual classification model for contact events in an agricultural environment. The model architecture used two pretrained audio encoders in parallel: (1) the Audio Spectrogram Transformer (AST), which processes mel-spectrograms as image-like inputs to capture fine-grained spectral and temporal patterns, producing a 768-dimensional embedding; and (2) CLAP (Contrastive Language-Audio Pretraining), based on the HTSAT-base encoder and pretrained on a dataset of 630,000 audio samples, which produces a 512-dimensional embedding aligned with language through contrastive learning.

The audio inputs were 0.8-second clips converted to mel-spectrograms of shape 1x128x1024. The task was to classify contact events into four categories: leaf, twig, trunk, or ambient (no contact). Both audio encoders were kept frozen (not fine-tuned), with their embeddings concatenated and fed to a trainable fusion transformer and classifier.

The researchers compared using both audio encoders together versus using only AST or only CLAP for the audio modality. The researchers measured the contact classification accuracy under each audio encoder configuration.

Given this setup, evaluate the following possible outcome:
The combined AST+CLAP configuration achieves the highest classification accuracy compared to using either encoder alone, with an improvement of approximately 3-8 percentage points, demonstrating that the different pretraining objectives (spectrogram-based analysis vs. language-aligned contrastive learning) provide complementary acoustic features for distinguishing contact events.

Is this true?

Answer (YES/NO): NO